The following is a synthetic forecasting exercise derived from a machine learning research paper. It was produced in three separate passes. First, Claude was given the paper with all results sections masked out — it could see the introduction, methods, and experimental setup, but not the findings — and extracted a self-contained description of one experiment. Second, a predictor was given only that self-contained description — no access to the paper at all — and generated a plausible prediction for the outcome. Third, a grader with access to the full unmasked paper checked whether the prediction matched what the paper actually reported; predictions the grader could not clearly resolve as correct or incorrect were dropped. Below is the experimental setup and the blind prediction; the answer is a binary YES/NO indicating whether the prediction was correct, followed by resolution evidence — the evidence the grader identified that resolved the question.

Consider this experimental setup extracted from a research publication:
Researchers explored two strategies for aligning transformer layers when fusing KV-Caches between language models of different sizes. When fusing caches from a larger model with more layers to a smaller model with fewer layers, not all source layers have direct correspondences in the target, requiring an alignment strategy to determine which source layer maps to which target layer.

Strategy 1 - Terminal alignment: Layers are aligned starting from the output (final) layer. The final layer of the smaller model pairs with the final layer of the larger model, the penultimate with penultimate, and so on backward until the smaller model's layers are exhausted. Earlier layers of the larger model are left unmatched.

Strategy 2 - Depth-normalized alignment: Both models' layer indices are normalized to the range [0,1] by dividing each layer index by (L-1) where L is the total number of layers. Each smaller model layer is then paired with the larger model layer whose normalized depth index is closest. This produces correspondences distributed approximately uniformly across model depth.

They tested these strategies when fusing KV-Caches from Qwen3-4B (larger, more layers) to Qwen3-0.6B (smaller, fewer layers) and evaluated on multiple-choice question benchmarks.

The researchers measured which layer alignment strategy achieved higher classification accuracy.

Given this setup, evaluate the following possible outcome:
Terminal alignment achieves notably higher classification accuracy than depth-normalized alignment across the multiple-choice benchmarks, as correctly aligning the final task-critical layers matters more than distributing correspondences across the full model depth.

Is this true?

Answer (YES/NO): NO